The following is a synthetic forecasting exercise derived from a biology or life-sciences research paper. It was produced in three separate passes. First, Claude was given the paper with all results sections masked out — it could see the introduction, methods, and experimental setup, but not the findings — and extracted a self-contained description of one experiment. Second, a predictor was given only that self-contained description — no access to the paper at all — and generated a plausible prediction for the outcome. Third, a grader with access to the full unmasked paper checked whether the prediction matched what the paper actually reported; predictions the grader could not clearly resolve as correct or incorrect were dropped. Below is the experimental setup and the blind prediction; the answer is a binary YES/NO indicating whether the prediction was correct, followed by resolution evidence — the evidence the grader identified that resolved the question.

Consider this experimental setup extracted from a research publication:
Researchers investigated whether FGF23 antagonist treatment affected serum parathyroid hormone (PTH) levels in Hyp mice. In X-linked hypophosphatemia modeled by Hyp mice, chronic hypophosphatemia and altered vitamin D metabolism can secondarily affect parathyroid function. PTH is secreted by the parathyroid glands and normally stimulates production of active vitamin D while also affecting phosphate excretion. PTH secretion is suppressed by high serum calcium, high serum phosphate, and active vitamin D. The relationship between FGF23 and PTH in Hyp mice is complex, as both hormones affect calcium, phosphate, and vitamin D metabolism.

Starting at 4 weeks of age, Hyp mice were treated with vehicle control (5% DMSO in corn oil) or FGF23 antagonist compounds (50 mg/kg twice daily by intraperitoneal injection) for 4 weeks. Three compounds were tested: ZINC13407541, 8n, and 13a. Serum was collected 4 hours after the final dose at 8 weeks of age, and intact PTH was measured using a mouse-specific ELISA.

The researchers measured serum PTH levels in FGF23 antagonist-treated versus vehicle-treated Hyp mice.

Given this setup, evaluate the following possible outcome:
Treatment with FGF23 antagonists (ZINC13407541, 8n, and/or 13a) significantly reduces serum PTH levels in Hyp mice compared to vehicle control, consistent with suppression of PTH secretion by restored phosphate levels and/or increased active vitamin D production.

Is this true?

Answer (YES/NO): NO